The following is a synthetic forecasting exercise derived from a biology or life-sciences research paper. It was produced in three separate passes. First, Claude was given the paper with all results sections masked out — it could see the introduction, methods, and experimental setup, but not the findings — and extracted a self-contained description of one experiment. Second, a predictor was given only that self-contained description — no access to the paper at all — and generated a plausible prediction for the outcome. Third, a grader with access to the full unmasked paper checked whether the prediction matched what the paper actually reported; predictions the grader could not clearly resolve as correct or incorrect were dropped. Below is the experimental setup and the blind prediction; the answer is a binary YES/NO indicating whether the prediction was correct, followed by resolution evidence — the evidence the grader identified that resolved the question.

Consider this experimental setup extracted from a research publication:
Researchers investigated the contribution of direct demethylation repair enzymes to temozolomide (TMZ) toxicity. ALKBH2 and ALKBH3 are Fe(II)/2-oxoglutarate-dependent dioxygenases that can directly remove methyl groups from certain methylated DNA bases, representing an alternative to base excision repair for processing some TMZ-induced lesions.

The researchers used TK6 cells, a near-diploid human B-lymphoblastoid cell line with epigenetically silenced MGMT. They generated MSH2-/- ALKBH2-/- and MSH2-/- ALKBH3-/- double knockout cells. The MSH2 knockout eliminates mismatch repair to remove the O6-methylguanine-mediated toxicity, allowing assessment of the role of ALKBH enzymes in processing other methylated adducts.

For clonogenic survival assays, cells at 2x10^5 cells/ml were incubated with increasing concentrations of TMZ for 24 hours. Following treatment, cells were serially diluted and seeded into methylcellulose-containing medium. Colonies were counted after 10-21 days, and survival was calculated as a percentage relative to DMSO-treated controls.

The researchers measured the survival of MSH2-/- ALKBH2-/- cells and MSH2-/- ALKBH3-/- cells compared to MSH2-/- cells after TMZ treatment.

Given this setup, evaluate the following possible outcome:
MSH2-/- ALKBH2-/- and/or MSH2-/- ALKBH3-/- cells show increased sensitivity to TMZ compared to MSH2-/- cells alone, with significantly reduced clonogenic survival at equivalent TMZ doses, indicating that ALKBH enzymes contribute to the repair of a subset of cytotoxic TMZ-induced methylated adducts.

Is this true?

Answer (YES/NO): NO